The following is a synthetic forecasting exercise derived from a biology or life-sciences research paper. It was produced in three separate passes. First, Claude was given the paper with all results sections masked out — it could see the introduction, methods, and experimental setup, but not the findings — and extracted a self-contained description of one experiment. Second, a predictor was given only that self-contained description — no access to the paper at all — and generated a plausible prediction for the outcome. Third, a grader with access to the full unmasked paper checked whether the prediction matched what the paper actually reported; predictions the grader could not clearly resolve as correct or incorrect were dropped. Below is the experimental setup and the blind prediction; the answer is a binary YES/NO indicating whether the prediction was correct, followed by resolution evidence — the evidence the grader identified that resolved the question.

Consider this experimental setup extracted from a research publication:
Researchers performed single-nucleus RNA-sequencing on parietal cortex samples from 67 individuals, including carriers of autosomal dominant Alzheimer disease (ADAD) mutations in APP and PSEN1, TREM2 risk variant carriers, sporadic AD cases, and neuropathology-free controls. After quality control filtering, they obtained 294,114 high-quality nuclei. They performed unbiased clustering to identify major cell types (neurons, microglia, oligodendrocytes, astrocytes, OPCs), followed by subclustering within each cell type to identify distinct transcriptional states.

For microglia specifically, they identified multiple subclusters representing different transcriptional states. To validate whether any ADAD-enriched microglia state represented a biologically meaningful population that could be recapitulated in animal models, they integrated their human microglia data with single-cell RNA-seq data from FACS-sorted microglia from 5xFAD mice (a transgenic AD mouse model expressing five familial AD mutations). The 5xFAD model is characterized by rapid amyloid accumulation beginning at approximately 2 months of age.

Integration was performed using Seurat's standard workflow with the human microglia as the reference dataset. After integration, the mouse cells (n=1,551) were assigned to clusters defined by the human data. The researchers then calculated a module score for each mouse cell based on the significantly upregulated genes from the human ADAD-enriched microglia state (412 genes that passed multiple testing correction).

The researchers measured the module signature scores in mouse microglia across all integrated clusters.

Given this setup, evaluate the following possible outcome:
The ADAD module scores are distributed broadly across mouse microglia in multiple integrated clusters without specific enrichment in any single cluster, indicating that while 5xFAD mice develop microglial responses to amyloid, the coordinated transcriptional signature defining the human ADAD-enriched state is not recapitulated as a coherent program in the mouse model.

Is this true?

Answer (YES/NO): NO